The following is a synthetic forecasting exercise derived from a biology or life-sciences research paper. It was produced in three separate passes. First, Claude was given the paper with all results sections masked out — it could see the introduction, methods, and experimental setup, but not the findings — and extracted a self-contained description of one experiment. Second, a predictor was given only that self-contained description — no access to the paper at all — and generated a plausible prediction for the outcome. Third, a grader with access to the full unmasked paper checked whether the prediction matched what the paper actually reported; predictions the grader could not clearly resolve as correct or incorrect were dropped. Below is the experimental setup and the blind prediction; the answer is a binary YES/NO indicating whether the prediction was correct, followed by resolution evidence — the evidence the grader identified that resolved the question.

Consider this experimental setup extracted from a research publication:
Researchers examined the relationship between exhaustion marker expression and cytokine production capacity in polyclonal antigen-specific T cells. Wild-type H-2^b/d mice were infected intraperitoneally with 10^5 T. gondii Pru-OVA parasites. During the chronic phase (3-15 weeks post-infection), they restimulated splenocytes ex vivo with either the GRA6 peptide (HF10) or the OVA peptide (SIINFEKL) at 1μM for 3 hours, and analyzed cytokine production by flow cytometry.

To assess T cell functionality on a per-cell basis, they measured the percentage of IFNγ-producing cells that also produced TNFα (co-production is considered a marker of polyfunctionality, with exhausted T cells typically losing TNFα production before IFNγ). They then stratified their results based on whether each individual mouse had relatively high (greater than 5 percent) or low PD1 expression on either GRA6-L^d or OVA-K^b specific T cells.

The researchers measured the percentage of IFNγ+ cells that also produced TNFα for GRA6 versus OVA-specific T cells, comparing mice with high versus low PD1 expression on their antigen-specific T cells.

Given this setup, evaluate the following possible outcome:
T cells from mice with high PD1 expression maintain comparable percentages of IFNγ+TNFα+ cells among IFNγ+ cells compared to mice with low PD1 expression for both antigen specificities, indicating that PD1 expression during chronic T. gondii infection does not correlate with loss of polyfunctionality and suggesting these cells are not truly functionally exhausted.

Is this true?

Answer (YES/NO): NO